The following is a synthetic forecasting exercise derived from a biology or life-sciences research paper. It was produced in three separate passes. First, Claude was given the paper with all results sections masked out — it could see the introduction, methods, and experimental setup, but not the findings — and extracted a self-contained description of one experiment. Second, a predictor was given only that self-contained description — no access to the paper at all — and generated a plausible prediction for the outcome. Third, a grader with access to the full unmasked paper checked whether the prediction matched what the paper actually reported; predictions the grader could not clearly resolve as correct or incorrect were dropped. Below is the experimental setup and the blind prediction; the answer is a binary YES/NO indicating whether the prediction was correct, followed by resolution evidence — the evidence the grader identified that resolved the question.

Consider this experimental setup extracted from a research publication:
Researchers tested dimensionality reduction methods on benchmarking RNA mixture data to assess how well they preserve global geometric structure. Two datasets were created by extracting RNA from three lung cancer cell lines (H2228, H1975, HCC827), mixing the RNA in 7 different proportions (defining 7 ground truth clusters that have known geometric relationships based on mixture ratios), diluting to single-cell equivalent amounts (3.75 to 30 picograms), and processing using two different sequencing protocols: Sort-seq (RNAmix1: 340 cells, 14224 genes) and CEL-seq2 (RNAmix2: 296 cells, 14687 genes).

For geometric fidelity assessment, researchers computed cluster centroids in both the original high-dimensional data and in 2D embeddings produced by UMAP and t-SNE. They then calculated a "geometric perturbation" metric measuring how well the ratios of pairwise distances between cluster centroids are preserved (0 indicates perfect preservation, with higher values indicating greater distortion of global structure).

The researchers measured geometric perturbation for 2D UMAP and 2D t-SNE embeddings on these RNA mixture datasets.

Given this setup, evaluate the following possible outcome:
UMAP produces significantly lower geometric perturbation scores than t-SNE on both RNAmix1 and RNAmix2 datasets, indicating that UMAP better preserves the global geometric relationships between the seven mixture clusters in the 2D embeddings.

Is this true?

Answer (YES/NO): NO